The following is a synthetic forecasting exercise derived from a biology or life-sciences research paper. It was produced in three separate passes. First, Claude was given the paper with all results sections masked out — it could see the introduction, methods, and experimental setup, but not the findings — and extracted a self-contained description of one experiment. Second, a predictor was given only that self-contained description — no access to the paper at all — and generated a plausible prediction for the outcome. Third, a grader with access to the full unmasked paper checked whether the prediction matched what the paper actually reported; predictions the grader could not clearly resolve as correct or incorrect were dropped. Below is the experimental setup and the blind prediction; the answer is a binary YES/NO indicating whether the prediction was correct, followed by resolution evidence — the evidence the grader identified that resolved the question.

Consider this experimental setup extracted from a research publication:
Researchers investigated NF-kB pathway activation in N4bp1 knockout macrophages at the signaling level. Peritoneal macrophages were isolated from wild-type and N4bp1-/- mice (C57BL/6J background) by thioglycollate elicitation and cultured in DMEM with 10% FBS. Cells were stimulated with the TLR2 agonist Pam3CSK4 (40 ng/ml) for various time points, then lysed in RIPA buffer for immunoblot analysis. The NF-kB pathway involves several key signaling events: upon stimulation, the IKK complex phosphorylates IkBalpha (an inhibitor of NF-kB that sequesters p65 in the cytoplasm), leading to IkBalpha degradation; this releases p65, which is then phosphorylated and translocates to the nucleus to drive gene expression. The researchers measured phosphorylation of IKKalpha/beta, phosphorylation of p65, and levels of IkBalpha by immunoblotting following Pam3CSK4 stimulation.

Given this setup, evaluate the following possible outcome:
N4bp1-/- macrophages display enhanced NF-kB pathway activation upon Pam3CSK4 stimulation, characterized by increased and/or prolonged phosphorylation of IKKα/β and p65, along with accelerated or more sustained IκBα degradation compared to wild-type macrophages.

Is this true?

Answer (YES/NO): YES